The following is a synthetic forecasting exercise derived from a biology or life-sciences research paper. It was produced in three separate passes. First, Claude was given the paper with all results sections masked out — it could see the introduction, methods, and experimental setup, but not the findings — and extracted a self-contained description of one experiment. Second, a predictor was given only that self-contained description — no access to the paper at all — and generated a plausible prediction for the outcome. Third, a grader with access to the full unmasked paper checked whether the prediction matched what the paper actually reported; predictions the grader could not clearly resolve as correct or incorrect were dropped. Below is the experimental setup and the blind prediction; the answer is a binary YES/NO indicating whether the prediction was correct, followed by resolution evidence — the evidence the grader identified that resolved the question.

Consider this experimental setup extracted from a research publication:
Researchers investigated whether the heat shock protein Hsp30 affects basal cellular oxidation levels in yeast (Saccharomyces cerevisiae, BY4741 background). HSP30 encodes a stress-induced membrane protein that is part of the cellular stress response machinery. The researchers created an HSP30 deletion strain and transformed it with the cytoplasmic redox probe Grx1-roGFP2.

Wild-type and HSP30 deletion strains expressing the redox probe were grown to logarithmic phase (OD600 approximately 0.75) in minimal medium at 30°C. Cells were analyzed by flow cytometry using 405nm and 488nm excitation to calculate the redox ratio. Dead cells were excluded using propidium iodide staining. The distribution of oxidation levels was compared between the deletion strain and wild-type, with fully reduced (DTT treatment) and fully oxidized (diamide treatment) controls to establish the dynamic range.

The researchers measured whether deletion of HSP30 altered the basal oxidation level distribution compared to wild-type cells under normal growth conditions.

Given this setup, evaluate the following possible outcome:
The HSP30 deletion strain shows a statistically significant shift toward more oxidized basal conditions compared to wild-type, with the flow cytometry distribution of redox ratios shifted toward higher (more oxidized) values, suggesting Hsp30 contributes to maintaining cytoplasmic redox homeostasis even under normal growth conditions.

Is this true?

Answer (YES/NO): YES